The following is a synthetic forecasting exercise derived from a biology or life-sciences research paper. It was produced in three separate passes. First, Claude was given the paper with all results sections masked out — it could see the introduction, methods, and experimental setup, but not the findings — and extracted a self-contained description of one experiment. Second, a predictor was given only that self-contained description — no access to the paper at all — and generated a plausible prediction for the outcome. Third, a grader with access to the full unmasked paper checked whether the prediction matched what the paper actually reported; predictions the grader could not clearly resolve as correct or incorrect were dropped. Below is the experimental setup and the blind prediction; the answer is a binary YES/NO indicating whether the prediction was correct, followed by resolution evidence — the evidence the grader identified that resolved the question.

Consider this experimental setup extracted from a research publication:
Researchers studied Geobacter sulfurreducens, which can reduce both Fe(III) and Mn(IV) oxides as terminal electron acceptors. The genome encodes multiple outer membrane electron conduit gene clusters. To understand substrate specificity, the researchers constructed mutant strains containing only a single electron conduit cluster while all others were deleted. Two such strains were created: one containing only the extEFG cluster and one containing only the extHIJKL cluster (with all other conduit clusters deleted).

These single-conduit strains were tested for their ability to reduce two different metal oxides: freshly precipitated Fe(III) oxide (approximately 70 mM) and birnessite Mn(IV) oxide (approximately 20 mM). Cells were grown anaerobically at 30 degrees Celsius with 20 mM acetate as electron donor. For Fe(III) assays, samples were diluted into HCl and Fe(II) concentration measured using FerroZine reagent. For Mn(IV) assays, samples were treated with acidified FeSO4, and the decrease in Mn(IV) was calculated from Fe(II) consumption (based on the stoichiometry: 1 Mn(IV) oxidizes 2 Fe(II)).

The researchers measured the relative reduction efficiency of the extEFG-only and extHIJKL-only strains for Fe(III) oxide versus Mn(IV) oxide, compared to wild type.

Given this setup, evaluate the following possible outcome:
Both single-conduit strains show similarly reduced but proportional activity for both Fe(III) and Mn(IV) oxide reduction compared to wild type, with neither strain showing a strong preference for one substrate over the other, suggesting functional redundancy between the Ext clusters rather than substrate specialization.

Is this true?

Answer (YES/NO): NO